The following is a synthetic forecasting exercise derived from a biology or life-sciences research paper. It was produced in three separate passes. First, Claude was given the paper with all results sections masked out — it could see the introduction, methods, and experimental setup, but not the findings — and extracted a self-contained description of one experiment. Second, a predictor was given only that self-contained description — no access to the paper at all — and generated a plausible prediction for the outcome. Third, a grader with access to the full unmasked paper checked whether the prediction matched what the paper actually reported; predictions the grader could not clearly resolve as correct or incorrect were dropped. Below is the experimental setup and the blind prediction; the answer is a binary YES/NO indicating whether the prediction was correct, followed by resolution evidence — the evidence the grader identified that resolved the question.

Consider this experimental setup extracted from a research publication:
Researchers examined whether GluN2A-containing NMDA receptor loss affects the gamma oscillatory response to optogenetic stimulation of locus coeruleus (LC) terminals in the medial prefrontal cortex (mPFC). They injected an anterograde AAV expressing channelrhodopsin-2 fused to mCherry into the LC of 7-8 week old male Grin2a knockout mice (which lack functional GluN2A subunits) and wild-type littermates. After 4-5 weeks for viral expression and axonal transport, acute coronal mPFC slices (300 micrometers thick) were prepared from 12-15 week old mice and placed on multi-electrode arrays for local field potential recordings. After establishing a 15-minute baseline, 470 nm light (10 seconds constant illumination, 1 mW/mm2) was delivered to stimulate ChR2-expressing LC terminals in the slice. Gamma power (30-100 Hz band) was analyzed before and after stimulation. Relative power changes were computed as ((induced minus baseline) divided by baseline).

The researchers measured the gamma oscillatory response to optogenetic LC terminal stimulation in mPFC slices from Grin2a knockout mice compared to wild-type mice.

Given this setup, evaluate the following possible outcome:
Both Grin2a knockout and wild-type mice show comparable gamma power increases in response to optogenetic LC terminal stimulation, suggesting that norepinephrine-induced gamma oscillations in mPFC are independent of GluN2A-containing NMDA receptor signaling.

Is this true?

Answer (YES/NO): NO